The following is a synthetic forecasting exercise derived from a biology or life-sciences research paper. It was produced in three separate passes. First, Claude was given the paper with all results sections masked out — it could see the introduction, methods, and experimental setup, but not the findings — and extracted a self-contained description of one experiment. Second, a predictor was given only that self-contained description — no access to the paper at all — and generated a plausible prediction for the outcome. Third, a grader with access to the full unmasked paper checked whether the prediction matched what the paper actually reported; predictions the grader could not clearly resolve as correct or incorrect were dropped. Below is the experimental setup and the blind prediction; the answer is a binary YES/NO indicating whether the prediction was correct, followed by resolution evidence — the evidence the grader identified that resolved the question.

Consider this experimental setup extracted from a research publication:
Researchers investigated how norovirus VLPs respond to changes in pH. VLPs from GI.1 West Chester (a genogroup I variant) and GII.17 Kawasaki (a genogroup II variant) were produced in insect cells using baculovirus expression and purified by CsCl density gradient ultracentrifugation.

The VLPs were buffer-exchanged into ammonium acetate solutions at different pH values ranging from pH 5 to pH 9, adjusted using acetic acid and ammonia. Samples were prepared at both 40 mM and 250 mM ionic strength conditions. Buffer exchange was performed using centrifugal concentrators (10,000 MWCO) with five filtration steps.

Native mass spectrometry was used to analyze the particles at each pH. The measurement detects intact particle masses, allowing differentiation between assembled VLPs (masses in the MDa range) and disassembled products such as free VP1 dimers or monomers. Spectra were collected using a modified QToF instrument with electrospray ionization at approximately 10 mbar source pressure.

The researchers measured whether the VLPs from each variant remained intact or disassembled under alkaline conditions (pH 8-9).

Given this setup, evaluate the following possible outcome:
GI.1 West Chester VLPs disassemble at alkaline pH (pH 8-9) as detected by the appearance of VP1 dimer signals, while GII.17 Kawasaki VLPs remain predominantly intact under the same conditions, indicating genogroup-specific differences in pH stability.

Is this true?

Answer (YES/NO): YES